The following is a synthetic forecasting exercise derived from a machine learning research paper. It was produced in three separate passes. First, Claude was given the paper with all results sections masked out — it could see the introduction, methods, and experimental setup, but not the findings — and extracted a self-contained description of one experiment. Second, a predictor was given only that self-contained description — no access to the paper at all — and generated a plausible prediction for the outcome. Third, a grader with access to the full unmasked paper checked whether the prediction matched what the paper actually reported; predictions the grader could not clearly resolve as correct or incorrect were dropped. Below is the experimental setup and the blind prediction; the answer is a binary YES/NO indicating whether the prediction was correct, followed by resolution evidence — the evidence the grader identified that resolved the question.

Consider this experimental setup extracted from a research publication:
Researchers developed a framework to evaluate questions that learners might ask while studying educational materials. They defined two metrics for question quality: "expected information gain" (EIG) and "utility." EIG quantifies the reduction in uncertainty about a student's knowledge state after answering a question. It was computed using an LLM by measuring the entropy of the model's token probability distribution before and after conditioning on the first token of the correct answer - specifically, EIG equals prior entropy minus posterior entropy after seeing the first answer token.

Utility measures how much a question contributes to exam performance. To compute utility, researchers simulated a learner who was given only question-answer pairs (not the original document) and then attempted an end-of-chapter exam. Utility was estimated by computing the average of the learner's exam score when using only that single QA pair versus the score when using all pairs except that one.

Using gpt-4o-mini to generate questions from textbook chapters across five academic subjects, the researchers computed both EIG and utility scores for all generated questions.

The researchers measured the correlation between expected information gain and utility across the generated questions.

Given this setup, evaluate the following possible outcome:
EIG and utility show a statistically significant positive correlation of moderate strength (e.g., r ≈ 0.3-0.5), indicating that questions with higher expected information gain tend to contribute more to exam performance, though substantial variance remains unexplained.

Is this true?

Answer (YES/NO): NO